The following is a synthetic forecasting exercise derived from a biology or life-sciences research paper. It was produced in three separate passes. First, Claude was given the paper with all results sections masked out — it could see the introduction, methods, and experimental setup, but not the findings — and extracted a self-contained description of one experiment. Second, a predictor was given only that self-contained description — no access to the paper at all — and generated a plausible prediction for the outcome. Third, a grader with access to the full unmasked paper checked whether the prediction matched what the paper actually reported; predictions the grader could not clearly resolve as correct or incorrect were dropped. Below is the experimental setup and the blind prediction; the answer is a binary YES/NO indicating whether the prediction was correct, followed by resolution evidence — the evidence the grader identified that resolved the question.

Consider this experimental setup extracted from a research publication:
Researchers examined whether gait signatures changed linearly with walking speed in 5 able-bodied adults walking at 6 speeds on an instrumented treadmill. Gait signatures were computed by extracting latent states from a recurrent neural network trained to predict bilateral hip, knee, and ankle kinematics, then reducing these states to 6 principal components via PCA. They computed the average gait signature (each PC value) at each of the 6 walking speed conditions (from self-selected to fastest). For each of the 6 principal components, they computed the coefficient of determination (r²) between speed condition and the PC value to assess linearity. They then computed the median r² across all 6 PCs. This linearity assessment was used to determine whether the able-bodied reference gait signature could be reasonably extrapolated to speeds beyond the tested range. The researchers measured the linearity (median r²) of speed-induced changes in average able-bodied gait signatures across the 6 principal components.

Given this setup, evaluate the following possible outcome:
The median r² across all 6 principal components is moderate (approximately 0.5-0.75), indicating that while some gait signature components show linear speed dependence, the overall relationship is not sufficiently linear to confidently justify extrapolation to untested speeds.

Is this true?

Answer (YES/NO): NO